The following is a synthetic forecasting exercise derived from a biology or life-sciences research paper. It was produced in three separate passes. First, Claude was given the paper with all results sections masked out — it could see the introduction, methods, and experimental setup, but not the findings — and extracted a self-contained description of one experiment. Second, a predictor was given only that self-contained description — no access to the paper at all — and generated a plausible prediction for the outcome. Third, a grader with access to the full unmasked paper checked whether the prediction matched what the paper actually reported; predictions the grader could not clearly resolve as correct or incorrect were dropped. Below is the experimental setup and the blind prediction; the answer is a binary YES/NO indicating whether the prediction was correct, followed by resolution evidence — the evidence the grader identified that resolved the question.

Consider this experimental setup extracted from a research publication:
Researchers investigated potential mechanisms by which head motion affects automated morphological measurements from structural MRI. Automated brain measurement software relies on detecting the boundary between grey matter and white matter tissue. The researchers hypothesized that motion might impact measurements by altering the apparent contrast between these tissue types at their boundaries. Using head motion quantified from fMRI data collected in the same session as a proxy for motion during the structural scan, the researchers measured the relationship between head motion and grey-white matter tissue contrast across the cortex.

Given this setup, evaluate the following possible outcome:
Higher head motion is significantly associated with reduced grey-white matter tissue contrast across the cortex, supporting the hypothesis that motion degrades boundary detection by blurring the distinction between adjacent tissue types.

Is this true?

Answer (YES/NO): YES